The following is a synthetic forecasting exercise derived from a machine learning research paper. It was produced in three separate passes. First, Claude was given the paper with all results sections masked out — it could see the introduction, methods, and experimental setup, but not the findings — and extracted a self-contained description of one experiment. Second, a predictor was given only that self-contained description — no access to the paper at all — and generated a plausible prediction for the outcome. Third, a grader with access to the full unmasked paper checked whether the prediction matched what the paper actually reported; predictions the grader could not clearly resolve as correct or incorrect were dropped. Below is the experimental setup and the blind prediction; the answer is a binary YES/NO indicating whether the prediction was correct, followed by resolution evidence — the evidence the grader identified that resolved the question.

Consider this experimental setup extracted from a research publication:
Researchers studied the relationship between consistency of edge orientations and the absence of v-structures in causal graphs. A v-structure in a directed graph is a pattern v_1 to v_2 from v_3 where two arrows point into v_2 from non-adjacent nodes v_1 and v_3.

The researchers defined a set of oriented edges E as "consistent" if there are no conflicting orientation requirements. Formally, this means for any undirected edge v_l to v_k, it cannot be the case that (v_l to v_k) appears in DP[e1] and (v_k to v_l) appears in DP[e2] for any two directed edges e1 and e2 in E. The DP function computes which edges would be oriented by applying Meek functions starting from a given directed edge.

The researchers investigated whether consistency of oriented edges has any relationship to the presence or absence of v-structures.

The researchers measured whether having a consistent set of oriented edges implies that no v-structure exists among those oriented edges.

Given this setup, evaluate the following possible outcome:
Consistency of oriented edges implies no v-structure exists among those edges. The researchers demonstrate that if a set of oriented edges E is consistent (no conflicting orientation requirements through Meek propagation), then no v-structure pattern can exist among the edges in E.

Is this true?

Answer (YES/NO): YES